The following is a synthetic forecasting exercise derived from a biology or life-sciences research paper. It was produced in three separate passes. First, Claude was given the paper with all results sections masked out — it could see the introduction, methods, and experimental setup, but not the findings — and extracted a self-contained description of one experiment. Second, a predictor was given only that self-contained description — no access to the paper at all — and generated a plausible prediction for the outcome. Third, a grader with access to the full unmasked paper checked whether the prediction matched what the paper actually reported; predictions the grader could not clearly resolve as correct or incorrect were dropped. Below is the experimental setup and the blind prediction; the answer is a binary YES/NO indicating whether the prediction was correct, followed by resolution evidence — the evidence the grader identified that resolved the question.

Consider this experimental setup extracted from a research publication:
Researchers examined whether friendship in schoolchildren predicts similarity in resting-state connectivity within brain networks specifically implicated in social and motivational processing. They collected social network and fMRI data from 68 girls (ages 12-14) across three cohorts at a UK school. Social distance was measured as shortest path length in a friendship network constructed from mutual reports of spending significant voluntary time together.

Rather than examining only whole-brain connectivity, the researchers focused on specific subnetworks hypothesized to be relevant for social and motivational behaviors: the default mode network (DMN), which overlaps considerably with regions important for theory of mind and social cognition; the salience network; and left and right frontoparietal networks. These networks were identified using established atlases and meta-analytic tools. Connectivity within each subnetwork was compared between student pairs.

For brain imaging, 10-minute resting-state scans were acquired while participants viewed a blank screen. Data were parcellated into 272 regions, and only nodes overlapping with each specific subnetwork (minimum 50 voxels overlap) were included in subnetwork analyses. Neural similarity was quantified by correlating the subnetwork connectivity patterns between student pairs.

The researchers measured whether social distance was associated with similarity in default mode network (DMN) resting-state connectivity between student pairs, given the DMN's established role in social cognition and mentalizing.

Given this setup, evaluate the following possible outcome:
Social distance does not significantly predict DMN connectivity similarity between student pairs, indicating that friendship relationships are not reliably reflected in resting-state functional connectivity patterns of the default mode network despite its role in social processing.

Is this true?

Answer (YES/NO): YES